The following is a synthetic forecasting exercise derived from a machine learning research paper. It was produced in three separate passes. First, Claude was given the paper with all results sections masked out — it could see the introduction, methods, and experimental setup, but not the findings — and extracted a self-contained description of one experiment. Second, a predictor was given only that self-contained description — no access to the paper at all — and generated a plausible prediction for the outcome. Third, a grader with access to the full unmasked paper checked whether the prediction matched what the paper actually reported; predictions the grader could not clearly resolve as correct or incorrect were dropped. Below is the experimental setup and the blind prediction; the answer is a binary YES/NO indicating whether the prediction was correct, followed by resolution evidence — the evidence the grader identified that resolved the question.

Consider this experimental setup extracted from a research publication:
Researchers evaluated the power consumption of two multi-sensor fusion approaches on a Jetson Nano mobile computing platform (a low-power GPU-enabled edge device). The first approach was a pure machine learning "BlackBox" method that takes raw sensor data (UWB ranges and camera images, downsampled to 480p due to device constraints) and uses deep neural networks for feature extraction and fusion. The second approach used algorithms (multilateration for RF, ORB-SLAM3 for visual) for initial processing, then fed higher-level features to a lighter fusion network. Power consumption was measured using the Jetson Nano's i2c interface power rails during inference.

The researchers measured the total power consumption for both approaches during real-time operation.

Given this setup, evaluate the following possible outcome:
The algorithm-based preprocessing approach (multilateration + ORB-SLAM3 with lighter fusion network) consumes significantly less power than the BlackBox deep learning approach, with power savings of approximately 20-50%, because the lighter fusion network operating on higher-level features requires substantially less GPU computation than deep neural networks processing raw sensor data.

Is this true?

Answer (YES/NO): NO